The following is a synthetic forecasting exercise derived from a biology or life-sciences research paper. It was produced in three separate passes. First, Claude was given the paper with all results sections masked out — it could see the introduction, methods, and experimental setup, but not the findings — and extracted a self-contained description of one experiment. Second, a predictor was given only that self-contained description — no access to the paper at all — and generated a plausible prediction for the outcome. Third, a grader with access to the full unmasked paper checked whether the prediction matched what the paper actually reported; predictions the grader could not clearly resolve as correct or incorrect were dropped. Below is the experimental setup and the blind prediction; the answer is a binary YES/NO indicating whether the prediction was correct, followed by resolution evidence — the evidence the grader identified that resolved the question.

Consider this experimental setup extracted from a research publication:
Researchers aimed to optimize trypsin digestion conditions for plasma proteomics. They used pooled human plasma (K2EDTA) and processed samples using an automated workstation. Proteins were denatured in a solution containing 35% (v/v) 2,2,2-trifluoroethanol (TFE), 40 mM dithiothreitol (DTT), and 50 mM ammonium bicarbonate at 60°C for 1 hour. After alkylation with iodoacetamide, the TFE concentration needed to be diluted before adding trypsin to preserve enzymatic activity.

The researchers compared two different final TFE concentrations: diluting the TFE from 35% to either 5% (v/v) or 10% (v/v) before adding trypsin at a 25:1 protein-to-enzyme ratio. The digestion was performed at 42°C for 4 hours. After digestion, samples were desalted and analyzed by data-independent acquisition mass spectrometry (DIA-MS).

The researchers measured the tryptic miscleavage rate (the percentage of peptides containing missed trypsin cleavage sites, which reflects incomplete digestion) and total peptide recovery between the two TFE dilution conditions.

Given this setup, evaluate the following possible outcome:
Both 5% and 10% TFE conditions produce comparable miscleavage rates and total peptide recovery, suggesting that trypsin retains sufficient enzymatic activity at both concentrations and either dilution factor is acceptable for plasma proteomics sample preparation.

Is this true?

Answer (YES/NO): NO